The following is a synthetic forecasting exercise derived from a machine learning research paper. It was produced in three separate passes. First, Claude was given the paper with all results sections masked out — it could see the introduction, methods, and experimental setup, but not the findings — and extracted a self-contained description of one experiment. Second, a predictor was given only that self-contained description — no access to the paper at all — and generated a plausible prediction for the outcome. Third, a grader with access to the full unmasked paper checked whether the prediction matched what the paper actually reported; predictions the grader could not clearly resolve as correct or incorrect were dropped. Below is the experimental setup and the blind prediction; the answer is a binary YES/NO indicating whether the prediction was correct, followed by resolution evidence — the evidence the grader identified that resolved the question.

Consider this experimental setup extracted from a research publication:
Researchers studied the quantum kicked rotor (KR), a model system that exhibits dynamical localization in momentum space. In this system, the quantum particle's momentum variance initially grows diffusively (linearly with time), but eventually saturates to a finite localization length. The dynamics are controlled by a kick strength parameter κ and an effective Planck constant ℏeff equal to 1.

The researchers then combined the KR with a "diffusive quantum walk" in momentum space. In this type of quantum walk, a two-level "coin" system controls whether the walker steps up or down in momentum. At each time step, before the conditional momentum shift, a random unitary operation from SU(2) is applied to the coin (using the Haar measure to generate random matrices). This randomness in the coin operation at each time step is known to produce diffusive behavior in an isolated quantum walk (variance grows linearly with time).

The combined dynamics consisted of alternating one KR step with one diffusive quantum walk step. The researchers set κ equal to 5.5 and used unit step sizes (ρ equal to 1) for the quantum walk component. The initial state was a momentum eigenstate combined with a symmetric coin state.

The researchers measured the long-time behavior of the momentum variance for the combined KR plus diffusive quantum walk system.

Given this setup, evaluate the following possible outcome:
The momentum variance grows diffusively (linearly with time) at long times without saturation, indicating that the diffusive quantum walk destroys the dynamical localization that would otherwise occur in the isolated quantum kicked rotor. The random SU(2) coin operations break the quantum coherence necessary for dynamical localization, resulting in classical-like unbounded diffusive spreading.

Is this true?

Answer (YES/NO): YES